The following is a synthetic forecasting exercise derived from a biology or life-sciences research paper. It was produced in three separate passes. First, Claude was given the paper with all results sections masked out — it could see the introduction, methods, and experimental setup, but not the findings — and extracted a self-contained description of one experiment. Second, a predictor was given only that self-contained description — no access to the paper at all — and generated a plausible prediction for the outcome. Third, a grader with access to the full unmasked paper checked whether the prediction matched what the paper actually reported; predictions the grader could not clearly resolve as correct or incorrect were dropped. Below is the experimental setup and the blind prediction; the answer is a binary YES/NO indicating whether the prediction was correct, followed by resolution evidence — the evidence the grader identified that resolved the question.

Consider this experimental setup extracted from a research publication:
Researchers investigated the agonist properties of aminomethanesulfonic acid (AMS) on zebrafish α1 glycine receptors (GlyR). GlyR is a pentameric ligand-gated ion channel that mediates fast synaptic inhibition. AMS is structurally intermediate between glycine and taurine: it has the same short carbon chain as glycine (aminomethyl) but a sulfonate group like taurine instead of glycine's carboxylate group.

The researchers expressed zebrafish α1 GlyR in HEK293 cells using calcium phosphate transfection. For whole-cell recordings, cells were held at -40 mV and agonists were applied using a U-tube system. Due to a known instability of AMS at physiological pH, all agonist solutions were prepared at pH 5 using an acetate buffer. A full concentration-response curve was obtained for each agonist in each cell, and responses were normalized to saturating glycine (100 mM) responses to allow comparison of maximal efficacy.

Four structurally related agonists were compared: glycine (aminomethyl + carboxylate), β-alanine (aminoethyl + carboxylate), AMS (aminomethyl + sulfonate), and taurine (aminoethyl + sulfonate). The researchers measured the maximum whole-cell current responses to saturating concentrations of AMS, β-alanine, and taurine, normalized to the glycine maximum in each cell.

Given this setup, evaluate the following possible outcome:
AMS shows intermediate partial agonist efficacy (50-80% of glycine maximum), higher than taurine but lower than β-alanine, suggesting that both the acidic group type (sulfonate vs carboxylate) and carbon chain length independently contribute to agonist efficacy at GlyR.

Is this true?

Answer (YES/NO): NO